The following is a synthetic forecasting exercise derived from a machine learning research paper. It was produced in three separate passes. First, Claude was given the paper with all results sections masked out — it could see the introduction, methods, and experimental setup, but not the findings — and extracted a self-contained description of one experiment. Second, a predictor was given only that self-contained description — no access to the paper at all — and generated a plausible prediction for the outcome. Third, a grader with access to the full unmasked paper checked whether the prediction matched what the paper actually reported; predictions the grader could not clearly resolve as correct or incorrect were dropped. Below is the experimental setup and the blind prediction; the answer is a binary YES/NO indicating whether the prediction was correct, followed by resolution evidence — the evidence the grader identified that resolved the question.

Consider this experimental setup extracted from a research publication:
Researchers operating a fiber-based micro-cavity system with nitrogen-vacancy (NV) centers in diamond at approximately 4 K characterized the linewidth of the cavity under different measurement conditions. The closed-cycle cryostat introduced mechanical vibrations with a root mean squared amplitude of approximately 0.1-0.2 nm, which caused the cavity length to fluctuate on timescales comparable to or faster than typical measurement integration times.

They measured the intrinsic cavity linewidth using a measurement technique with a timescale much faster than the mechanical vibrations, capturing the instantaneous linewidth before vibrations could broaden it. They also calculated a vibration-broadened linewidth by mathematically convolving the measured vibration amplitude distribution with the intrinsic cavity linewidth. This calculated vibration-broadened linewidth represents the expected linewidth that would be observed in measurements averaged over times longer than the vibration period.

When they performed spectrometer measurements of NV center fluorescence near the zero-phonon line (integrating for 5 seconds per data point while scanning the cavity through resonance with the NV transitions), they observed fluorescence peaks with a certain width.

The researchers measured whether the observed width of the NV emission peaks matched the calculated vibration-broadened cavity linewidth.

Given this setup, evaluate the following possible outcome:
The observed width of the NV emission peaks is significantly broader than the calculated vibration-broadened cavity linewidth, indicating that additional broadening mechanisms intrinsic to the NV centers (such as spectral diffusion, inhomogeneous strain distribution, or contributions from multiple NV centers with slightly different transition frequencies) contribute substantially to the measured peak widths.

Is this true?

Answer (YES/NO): NO